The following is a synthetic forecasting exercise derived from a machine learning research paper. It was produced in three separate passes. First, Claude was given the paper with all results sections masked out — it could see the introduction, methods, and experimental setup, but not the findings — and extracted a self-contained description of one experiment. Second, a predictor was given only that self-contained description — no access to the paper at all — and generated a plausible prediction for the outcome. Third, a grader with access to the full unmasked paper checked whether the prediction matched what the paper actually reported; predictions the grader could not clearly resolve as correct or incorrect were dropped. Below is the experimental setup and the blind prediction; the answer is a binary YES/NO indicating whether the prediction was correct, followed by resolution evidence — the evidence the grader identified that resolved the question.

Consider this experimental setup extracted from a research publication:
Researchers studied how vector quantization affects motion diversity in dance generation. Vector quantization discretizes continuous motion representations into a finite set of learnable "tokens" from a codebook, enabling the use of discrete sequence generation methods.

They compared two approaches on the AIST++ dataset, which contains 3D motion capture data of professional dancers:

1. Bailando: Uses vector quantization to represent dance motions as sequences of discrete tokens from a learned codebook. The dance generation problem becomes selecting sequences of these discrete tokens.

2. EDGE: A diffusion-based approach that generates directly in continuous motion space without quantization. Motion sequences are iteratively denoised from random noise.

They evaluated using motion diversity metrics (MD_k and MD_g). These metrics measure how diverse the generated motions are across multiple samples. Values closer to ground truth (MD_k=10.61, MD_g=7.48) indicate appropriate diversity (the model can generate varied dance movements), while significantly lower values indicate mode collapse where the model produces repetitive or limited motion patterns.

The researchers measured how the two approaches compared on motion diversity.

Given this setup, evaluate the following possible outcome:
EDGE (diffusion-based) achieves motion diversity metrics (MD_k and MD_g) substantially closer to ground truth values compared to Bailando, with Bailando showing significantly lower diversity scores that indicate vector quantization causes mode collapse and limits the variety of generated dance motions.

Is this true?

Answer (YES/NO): NO